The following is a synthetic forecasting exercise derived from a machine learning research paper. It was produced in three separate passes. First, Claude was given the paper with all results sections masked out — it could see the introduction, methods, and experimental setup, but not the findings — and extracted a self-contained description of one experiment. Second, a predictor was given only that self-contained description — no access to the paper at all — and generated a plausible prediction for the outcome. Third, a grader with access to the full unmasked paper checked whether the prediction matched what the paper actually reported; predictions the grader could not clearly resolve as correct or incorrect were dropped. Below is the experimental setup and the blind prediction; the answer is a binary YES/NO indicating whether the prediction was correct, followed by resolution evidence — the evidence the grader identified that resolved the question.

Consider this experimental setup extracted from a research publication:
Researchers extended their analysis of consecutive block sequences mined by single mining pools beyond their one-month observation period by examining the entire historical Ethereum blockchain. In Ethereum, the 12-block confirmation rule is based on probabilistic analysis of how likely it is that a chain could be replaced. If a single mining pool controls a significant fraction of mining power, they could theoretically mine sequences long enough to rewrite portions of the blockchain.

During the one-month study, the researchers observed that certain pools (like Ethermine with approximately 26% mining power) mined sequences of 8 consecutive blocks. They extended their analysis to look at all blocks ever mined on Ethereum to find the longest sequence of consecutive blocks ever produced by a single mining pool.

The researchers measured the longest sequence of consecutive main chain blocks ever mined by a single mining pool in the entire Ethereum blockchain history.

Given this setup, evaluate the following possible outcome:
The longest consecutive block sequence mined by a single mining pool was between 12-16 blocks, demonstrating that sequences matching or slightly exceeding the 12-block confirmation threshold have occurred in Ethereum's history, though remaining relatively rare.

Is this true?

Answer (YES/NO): YES